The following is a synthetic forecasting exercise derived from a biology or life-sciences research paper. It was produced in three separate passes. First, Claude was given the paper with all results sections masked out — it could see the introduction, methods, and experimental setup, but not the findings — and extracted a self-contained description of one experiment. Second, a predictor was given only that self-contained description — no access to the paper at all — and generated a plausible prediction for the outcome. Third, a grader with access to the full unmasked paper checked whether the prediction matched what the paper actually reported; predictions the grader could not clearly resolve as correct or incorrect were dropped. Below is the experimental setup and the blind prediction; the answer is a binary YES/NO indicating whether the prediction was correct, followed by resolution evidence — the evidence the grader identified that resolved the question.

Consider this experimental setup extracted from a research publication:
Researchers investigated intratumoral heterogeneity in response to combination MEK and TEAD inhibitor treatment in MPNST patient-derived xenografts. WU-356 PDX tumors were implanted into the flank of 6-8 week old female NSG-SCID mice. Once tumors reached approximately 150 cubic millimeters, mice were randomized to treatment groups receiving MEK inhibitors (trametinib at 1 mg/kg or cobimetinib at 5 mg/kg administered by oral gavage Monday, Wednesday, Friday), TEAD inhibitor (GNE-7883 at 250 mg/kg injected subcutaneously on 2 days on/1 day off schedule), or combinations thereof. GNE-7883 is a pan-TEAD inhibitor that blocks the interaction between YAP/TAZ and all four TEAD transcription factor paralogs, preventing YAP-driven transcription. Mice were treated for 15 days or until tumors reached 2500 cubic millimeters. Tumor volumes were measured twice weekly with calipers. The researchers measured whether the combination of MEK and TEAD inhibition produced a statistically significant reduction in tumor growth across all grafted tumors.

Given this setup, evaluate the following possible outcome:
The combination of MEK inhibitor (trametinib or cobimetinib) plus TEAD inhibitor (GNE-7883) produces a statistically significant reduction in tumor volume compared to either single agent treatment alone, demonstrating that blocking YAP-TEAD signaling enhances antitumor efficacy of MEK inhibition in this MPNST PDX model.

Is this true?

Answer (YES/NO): NO